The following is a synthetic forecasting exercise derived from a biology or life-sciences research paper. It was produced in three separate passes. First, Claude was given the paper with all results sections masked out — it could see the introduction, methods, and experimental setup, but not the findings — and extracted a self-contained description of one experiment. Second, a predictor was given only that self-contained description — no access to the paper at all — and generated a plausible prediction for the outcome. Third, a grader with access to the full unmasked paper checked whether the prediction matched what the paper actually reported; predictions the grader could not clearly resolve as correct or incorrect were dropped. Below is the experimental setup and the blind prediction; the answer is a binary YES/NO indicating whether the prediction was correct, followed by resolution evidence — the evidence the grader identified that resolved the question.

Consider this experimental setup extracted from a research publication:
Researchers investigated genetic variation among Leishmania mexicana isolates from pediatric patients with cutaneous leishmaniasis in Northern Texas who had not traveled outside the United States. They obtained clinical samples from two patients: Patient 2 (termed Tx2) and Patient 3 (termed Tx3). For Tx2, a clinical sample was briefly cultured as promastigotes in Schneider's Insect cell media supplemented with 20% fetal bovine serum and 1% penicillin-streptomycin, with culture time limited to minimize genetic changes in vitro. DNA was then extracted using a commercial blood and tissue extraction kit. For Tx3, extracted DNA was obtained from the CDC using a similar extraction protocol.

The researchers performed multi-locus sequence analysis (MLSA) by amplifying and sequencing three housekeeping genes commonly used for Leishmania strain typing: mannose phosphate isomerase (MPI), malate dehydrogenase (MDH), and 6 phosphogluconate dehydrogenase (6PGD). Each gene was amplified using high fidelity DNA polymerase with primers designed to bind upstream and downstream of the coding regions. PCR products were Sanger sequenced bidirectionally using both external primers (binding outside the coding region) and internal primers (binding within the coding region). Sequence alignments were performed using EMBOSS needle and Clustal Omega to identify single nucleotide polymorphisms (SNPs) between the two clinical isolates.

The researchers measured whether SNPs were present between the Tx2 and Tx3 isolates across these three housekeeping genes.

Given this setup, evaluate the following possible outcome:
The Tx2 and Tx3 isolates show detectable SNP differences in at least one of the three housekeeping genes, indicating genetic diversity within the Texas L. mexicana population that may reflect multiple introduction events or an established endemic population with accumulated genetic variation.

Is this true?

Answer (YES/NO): YES